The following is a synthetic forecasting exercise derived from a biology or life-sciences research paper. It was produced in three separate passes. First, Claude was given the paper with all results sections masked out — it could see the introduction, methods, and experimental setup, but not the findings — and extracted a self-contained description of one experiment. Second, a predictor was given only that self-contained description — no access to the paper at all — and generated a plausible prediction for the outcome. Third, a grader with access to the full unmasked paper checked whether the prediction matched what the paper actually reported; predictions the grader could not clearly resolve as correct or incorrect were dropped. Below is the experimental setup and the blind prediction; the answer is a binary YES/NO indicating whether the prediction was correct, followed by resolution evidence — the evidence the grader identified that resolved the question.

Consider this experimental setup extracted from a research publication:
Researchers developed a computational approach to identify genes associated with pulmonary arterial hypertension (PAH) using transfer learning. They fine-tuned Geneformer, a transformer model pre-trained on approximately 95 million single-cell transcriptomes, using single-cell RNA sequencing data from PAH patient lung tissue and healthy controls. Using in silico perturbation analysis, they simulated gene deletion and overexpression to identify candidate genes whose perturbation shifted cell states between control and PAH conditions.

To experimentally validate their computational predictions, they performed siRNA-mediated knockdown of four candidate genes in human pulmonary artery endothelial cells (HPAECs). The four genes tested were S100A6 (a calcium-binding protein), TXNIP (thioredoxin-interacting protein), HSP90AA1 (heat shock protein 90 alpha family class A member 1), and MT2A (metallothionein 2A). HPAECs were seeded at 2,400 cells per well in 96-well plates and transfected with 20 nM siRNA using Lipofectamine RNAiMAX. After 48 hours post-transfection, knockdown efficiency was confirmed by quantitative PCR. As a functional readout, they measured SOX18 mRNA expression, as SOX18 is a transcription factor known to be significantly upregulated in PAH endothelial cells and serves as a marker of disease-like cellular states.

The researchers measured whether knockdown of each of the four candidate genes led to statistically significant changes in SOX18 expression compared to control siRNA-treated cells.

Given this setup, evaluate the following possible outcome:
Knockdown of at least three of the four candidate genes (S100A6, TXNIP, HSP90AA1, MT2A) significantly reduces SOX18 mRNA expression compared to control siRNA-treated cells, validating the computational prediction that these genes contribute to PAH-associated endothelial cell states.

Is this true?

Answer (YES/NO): NO